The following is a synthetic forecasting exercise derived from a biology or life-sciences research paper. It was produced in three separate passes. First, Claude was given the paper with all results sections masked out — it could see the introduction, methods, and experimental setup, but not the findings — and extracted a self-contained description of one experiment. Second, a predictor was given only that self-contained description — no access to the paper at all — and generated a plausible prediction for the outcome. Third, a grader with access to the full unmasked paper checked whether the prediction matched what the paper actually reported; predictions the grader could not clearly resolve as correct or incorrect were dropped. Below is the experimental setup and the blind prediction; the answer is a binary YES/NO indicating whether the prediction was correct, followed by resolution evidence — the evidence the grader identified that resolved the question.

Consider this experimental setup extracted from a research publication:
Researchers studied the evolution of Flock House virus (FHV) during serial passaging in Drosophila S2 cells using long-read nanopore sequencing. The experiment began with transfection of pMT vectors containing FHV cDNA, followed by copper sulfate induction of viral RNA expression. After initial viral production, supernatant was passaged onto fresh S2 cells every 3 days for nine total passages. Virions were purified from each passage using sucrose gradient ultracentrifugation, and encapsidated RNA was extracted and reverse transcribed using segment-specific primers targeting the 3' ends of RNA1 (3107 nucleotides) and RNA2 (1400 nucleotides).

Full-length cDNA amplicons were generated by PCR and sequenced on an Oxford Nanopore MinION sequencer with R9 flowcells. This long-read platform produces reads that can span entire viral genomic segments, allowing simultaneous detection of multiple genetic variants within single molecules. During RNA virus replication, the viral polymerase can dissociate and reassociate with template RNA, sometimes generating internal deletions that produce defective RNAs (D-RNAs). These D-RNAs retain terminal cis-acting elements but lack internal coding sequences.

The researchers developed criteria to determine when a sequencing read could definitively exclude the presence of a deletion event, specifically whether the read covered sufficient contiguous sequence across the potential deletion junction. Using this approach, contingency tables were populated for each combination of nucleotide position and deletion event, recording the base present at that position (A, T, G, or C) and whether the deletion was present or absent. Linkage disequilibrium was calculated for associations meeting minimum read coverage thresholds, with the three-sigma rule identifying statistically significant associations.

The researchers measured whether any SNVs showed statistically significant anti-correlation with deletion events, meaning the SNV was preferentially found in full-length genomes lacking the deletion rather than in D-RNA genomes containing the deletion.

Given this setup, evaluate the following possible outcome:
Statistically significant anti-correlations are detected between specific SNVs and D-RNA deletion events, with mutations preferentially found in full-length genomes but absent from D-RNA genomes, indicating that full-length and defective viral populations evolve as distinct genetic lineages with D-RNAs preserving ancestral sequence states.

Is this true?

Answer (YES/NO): NO